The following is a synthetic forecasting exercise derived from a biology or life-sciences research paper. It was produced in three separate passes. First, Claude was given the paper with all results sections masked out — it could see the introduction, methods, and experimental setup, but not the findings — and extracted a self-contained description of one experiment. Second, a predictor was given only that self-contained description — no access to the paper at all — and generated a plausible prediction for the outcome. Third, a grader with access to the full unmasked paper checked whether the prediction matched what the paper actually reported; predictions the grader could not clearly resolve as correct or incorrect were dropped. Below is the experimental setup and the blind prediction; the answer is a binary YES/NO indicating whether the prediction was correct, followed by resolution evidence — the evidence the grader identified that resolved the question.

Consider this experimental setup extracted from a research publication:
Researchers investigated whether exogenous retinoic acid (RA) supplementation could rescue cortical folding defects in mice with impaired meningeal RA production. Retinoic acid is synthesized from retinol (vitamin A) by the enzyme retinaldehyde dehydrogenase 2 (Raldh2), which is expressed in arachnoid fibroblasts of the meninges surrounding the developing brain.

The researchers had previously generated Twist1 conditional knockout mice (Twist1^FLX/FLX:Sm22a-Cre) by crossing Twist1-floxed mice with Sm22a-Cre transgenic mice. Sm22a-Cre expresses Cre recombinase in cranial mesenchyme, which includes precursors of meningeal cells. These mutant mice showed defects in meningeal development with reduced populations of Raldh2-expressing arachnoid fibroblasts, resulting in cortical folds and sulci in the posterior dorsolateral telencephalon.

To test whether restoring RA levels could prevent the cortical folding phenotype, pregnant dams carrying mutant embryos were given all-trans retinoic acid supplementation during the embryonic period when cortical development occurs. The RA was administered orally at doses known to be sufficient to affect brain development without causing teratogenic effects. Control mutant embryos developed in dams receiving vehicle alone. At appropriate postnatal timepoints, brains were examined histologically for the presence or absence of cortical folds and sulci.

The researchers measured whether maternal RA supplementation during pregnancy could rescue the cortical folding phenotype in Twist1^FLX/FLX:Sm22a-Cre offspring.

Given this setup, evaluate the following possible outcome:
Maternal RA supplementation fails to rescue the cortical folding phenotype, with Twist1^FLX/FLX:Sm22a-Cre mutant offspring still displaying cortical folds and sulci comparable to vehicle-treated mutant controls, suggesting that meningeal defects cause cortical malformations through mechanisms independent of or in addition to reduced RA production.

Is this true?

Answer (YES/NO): NO